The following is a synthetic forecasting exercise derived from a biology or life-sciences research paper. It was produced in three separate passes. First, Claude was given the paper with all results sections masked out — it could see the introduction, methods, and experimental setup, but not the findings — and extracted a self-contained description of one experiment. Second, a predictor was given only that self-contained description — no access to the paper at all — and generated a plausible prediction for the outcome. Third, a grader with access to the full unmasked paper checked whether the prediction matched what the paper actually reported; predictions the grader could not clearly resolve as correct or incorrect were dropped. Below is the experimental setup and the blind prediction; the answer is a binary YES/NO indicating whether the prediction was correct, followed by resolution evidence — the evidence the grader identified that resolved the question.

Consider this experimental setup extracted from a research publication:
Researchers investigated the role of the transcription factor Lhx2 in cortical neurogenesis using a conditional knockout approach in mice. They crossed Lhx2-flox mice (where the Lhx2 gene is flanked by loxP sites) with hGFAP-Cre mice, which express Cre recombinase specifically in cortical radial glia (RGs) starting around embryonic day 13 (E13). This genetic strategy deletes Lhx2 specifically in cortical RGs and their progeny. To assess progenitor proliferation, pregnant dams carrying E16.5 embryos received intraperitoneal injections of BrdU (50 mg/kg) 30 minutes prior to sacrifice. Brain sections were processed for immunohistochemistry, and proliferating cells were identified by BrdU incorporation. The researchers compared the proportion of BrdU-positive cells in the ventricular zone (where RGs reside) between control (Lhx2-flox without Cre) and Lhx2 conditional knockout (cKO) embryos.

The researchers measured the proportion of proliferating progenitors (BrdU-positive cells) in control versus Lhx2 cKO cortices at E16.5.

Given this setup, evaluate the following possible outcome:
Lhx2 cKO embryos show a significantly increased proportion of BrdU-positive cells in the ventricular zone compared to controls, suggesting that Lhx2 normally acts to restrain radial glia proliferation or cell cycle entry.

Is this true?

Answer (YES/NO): NO